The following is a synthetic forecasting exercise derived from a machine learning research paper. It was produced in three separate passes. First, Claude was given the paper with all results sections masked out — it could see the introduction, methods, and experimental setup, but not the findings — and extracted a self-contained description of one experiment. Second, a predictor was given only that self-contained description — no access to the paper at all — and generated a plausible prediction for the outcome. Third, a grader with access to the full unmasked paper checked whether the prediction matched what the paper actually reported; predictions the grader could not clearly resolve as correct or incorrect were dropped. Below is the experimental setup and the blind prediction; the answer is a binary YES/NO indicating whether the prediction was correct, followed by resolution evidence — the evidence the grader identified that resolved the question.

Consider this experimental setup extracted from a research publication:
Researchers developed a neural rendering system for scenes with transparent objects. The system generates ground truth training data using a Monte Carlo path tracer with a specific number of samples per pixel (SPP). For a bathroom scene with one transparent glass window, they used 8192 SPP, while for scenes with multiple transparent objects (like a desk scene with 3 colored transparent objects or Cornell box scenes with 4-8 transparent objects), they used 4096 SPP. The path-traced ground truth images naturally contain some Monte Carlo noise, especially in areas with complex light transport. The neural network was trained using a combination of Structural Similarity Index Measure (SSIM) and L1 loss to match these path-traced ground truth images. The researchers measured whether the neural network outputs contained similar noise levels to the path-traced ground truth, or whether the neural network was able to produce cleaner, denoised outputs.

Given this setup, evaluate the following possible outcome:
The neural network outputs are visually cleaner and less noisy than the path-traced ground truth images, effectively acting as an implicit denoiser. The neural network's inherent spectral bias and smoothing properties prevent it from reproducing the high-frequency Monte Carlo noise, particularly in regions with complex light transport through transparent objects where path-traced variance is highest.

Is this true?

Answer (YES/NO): YES